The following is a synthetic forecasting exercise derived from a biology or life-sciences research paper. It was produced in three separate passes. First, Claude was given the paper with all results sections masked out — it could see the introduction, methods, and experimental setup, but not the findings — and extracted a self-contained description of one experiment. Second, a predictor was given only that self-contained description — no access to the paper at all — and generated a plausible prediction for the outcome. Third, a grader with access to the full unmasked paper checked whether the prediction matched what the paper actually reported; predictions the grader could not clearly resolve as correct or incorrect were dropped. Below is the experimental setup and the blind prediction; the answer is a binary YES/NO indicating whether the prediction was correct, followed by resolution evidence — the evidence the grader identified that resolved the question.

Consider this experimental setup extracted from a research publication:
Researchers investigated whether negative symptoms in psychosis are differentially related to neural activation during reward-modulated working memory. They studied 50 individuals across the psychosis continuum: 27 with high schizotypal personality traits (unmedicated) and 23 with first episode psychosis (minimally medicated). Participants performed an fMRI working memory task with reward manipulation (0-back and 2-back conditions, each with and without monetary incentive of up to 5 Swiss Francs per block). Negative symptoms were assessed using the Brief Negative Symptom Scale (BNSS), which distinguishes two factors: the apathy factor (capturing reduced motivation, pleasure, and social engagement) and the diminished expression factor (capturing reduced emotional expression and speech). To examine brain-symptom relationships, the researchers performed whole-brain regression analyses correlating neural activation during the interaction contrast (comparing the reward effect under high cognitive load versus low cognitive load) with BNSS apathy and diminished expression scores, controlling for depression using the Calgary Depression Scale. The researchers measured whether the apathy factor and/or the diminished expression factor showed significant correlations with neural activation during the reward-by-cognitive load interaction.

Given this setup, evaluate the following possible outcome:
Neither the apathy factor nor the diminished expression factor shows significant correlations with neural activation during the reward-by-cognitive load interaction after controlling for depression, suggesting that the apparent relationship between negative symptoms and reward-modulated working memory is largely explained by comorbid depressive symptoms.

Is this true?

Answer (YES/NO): NO